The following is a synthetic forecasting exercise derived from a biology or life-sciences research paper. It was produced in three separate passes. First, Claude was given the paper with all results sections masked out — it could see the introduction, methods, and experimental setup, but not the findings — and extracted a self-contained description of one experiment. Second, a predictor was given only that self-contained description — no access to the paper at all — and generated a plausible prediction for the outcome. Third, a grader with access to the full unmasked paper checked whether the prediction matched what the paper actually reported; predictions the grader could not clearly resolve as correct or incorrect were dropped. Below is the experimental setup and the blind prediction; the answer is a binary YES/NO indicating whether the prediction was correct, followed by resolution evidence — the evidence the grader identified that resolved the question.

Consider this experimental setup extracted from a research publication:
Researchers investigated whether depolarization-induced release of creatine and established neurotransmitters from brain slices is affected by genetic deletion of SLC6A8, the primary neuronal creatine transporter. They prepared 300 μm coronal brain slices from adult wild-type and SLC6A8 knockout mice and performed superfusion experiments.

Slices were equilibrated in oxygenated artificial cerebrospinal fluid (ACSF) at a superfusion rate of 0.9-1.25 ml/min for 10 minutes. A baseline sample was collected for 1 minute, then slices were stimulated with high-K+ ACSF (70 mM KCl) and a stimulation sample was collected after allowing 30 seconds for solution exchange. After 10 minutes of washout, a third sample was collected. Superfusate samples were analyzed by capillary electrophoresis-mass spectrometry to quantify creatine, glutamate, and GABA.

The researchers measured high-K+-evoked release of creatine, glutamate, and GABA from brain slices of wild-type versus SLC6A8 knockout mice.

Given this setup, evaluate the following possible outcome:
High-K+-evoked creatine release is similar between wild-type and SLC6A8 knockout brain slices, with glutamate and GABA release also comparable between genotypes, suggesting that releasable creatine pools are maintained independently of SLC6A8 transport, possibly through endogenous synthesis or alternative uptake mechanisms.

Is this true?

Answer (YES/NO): NO